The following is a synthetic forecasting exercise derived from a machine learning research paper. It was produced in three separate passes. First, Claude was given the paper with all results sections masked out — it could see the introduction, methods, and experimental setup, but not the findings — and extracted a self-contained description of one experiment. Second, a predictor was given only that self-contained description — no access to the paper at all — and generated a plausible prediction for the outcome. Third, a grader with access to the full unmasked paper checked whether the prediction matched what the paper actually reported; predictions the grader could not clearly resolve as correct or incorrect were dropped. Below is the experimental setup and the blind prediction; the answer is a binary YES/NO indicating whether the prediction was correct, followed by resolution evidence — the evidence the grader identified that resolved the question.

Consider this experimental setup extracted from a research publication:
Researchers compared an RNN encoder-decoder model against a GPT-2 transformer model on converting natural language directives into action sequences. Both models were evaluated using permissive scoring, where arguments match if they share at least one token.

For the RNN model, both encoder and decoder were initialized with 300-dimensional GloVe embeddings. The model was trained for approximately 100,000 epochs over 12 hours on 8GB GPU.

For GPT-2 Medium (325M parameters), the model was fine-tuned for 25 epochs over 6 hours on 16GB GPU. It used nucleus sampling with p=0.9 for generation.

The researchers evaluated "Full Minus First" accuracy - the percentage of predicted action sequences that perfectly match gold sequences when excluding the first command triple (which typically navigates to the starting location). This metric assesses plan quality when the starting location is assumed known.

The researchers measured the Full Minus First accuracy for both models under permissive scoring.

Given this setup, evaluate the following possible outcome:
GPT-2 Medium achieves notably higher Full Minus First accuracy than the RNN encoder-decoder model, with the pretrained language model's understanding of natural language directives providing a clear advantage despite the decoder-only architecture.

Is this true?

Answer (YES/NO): YES